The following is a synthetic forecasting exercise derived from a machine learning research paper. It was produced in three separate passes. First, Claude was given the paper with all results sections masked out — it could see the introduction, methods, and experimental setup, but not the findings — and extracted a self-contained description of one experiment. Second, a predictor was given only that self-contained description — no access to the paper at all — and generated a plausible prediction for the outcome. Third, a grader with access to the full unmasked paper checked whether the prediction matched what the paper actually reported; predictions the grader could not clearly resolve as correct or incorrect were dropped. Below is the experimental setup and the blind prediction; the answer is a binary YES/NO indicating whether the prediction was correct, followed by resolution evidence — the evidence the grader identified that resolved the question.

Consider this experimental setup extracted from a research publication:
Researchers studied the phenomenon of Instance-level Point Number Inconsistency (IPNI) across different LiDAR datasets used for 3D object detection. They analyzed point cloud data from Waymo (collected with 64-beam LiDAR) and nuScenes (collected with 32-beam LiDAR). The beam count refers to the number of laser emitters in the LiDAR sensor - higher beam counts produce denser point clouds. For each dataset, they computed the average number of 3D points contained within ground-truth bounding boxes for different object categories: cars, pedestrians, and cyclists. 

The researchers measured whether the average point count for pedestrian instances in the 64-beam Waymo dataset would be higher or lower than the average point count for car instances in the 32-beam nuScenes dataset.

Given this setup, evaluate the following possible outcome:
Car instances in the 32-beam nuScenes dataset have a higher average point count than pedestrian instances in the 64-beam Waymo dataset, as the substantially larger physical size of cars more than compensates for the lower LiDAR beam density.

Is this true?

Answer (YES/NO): NO